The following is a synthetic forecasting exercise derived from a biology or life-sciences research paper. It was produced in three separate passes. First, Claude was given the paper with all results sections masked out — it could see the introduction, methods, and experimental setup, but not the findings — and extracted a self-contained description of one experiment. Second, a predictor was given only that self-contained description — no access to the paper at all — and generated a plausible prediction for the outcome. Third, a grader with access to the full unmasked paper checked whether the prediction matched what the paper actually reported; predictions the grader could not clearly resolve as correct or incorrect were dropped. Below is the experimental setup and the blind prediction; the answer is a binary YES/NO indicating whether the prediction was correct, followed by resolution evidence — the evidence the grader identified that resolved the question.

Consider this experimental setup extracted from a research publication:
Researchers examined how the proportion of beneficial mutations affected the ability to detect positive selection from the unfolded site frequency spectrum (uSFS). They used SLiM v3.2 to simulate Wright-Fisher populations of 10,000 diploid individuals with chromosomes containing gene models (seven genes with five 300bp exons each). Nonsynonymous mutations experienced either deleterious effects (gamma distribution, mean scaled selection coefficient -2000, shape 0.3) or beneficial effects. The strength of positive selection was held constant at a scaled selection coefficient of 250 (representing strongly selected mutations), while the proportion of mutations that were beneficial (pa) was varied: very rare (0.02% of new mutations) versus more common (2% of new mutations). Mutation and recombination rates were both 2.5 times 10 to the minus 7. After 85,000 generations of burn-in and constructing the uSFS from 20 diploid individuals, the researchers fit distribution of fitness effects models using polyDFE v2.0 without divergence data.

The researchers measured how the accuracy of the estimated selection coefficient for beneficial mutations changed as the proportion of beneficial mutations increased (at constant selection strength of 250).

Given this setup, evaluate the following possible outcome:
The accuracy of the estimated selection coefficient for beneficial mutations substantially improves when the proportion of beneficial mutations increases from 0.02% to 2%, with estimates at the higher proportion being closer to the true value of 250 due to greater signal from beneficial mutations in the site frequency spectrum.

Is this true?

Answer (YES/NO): NO